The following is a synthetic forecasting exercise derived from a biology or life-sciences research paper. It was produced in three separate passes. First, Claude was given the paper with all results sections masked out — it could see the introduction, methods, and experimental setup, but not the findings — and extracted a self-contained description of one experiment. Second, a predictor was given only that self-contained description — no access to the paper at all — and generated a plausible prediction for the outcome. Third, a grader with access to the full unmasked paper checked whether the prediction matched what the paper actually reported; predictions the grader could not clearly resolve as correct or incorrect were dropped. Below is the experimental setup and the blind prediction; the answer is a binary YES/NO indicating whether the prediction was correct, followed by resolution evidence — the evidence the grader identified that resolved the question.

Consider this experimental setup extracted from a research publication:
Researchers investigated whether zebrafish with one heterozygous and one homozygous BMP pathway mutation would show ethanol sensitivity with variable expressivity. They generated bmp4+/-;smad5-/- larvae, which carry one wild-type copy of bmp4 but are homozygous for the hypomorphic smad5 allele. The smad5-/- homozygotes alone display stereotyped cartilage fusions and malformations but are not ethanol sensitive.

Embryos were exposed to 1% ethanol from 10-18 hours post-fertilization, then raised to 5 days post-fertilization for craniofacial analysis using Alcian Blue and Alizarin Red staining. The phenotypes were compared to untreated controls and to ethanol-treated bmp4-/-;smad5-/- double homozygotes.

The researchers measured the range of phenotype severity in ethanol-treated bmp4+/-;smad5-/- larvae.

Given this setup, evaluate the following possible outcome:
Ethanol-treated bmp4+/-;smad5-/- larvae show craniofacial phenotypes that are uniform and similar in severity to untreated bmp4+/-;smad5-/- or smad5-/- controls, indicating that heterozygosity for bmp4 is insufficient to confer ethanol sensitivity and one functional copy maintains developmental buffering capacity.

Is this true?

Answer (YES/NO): NO